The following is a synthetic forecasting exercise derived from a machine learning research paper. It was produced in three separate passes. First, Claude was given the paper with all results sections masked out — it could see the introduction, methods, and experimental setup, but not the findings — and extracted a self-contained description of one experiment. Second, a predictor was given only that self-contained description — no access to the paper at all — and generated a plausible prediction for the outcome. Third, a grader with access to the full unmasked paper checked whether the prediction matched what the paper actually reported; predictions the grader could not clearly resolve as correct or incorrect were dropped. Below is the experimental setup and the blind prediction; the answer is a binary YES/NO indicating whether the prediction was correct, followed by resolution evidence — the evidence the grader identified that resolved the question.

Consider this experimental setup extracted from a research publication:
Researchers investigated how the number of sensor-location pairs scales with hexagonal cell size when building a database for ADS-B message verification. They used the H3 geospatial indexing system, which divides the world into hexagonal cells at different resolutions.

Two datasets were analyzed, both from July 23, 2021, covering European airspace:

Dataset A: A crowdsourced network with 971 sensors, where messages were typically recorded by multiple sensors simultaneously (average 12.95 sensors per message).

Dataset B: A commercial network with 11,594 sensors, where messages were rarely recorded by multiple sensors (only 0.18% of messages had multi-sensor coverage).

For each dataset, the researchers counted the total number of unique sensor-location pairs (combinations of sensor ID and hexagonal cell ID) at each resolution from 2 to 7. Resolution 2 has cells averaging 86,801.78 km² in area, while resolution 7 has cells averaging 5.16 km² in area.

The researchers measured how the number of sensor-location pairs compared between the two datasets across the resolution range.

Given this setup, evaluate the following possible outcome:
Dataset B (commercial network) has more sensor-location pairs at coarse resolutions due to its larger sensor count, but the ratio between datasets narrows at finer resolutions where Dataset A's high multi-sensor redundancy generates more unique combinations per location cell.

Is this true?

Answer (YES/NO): NO